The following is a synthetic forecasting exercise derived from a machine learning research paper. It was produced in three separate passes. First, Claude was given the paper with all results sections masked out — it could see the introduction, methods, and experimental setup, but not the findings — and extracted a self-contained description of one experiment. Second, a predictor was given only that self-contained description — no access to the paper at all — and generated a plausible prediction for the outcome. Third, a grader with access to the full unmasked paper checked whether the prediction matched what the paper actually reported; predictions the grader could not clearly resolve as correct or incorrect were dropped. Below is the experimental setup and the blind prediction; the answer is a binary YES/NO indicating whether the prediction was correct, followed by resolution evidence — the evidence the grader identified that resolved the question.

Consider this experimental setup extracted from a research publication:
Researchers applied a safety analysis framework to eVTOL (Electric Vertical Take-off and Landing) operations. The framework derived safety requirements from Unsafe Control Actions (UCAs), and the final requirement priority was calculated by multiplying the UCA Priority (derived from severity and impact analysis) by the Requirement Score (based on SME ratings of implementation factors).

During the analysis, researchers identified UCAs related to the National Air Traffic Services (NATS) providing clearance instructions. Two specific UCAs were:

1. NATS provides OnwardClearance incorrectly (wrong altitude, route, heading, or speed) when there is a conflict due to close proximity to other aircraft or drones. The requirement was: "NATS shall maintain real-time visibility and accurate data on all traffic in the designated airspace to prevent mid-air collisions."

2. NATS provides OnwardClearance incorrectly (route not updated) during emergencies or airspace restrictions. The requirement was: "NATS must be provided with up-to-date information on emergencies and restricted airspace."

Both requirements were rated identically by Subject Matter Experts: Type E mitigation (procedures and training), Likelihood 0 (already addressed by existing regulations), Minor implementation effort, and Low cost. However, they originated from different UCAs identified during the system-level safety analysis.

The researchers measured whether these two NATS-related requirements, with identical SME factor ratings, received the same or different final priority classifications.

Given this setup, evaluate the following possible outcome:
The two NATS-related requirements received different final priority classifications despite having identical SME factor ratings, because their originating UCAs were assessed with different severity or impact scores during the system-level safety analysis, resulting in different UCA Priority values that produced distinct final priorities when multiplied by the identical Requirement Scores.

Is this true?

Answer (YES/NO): YES